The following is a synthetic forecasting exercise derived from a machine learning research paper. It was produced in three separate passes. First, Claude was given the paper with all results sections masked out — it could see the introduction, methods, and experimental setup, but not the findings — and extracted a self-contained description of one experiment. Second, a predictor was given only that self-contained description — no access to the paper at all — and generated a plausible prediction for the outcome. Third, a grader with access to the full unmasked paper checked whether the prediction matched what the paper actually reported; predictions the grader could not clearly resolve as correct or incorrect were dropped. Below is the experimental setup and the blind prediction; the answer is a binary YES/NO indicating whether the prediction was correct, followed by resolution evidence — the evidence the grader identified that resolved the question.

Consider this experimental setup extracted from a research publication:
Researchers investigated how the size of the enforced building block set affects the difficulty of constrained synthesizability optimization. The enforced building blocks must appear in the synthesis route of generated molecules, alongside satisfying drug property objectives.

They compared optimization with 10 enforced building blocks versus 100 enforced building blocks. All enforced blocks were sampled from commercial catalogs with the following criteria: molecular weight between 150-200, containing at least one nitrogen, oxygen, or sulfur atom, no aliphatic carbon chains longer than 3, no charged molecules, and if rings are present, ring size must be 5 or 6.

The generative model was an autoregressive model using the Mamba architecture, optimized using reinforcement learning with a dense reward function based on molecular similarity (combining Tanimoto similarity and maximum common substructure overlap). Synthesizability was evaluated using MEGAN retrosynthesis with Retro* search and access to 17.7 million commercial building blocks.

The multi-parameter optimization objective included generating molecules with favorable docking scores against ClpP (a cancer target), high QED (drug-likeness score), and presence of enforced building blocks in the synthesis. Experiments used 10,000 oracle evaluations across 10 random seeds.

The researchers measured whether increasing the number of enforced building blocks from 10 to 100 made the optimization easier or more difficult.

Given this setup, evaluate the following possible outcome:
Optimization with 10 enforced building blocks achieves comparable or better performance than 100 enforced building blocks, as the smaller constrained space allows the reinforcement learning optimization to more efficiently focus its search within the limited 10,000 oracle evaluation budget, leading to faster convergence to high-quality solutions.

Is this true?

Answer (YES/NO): NO